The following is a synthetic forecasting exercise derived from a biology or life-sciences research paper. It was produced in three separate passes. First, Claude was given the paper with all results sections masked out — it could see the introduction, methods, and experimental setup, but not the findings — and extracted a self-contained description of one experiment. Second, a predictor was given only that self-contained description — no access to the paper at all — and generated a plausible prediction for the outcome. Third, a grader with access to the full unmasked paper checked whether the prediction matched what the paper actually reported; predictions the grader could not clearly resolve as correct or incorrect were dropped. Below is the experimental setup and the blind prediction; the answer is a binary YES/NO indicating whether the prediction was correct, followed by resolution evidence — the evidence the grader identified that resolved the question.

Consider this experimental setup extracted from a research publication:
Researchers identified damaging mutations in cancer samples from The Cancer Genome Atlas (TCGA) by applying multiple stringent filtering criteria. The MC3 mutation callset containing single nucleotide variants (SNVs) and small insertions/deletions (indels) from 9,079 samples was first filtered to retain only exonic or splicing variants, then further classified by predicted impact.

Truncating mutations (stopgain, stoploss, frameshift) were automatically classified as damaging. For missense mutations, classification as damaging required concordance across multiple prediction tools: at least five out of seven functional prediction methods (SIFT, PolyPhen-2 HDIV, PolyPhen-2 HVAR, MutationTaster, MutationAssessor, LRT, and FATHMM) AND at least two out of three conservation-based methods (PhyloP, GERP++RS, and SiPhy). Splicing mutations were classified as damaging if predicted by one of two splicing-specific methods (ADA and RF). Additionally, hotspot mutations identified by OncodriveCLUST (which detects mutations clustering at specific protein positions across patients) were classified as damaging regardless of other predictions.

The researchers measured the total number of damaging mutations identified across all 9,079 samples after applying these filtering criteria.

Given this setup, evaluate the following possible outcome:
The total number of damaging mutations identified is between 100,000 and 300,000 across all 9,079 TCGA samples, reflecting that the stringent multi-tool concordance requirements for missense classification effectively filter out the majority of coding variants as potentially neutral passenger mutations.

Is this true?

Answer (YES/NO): NO